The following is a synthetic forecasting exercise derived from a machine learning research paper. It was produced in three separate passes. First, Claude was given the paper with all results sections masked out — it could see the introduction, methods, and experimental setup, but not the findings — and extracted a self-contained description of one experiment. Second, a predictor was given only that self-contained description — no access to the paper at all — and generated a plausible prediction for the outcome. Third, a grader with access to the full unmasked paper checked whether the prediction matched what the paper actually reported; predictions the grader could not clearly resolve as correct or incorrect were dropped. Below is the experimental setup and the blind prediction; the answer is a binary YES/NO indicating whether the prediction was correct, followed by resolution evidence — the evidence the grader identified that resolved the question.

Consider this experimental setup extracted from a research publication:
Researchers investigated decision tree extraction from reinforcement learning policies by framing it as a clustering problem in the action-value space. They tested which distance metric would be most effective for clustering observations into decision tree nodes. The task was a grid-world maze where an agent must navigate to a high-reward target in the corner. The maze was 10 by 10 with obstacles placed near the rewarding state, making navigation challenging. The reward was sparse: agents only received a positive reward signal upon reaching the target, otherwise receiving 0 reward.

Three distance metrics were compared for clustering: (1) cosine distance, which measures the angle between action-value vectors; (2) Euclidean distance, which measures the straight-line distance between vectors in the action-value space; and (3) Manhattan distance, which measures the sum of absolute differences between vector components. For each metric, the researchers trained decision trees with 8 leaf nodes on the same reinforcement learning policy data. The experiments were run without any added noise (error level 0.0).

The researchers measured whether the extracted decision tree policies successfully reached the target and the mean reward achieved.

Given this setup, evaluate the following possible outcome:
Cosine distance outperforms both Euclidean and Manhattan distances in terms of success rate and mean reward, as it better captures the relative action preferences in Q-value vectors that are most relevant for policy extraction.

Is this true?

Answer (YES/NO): YES